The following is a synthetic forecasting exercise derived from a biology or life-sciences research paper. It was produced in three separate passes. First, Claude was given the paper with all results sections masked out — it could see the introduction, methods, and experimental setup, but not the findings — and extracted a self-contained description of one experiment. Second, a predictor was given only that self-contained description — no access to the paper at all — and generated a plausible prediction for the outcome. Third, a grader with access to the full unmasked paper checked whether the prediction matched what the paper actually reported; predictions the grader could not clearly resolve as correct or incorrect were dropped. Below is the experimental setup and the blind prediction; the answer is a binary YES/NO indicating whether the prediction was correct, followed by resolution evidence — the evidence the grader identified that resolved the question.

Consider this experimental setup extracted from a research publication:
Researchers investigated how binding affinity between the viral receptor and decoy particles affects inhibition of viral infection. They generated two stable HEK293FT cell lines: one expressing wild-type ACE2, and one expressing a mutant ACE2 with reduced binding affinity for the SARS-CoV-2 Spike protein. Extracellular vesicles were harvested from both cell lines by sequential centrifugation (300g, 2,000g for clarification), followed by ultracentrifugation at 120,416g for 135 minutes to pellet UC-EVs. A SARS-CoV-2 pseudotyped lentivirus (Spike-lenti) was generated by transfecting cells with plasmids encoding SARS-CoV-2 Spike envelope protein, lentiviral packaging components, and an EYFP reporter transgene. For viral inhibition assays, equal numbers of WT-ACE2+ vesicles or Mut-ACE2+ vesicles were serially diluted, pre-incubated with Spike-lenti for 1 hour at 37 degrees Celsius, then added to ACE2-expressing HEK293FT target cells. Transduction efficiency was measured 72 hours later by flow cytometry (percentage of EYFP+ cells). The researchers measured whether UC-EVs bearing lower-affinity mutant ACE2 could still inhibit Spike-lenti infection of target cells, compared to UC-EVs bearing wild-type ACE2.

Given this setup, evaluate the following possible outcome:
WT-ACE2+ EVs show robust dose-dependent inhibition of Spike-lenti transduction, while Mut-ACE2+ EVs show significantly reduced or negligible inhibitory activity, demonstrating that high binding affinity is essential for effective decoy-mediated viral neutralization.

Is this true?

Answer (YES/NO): NO